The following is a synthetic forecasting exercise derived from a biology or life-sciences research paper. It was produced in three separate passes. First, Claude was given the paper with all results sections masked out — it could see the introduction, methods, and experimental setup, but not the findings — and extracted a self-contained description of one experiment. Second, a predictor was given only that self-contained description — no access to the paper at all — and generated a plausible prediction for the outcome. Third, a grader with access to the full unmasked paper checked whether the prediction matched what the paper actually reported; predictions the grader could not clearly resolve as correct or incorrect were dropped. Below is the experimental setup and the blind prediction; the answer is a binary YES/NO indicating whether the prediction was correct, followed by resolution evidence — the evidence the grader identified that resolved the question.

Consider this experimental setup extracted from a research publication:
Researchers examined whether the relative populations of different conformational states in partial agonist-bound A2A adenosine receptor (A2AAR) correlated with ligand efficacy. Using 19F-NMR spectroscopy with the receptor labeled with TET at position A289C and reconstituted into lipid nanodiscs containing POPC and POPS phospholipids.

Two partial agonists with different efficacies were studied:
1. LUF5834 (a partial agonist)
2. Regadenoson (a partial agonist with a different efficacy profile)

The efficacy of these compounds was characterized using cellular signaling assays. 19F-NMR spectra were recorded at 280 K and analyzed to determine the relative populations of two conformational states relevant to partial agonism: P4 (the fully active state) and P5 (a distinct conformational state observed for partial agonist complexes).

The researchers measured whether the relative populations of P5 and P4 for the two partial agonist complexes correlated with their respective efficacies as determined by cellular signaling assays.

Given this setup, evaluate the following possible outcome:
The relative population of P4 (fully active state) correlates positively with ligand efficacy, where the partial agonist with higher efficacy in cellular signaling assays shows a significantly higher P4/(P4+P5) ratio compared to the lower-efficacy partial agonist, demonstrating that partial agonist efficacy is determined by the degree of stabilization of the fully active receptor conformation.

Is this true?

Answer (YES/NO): YES